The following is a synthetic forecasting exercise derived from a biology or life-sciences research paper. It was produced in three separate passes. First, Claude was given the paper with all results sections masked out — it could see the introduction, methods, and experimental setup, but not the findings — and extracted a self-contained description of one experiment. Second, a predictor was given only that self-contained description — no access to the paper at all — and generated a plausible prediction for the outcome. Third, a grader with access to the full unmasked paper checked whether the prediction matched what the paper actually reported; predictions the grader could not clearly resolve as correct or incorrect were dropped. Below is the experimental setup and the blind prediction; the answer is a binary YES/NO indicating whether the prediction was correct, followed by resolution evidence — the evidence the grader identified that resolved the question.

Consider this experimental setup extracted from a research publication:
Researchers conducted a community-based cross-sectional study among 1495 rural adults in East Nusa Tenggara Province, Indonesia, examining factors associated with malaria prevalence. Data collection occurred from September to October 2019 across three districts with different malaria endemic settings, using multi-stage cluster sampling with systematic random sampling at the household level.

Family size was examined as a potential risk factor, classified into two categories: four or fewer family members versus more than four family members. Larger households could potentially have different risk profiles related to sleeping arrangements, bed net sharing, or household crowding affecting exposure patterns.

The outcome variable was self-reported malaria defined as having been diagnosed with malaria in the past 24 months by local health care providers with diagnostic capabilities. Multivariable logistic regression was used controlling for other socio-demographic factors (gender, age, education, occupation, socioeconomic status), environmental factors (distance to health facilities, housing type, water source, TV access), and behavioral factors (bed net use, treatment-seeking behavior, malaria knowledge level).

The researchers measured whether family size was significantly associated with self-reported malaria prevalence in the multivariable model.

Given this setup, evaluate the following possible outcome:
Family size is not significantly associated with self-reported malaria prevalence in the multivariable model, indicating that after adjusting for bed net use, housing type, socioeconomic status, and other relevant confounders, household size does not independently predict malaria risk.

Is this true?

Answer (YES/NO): NO